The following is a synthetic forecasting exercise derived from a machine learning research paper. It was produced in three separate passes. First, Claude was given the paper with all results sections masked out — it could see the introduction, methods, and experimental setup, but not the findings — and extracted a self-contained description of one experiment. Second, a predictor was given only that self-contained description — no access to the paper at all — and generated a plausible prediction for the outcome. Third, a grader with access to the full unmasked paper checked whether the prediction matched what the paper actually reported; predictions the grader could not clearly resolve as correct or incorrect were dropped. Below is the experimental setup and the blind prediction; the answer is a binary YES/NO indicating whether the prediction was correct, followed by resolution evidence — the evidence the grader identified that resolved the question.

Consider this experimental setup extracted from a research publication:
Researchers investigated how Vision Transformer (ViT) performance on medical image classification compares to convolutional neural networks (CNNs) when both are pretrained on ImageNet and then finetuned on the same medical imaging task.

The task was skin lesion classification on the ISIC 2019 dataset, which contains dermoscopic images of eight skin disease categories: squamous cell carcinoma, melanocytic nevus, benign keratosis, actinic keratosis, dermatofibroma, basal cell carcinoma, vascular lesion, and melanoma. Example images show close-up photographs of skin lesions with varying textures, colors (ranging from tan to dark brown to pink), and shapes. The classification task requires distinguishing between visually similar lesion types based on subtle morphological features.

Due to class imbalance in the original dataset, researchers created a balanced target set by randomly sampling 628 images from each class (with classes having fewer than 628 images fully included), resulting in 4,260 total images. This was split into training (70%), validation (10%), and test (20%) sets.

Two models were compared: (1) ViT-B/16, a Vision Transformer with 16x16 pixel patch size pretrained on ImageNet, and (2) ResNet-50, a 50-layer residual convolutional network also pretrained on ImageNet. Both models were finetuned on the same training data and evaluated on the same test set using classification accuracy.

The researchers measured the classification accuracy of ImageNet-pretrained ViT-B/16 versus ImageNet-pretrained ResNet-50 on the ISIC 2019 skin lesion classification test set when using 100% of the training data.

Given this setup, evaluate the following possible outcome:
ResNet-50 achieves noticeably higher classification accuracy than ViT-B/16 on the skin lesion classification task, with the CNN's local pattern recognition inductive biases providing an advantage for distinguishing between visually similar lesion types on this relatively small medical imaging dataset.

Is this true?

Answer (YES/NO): NO